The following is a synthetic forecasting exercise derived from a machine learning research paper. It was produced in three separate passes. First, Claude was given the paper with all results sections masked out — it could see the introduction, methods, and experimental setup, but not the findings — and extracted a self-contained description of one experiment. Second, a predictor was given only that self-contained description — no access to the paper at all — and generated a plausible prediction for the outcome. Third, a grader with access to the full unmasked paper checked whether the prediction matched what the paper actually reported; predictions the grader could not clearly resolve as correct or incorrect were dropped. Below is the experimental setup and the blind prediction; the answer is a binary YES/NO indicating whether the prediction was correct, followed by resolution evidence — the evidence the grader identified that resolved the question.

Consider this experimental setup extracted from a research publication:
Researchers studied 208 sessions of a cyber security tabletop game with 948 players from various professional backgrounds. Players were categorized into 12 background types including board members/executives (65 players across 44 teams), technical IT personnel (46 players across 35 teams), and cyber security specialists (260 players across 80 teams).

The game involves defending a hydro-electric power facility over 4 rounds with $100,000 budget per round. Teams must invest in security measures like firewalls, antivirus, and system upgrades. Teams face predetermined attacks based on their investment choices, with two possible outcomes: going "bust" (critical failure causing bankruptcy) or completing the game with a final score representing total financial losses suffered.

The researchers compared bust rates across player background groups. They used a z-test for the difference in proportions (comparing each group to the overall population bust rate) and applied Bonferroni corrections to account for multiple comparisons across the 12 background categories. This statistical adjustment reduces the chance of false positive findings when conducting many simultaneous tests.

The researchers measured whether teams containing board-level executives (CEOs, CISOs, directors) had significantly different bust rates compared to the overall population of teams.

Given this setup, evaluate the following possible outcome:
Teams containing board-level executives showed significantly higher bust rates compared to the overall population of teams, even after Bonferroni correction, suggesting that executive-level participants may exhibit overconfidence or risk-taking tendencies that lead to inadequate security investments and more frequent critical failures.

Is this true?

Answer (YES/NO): NO